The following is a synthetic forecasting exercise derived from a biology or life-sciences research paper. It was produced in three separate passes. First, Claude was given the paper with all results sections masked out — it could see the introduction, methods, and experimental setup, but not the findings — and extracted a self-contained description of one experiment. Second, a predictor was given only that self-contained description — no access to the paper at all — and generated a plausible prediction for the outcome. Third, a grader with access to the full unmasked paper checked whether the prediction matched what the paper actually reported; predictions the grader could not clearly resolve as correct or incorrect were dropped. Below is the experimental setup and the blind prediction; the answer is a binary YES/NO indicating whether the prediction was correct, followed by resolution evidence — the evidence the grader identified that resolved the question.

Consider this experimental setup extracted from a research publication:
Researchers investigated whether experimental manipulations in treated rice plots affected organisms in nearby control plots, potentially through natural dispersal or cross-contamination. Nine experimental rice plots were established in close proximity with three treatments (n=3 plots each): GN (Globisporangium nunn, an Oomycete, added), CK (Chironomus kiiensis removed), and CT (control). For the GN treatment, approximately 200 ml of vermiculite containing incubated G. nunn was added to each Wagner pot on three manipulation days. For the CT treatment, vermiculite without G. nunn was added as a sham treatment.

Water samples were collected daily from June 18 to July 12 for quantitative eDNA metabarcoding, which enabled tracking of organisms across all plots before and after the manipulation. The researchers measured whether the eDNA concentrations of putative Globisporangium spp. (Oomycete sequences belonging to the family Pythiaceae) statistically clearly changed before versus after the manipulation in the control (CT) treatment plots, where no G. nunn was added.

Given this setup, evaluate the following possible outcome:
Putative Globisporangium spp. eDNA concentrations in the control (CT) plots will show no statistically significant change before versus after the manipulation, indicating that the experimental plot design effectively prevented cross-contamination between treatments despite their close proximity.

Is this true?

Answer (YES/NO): NO